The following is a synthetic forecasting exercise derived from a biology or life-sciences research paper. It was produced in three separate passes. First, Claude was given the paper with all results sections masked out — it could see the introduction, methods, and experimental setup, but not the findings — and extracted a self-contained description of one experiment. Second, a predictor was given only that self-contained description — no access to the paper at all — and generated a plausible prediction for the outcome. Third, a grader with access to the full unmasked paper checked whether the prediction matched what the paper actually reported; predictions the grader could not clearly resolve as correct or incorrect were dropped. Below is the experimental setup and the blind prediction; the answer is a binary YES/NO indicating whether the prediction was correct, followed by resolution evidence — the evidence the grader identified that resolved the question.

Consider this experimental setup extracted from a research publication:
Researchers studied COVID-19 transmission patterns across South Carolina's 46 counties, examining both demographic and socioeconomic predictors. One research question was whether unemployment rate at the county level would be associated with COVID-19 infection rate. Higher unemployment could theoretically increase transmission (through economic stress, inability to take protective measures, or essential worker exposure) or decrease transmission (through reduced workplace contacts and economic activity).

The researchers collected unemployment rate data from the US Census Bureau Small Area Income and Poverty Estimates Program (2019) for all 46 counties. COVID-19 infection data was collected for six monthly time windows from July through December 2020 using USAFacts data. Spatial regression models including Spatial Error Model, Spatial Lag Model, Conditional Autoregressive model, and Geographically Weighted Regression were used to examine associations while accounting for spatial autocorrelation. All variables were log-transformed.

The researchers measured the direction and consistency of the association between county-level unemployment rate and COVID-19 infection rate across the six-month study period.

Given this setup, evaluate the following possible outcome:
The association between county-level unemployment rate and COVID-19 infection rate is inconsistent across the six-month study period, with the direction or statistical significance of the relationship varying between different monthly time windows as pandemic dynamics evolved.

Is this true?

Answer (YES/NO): NO